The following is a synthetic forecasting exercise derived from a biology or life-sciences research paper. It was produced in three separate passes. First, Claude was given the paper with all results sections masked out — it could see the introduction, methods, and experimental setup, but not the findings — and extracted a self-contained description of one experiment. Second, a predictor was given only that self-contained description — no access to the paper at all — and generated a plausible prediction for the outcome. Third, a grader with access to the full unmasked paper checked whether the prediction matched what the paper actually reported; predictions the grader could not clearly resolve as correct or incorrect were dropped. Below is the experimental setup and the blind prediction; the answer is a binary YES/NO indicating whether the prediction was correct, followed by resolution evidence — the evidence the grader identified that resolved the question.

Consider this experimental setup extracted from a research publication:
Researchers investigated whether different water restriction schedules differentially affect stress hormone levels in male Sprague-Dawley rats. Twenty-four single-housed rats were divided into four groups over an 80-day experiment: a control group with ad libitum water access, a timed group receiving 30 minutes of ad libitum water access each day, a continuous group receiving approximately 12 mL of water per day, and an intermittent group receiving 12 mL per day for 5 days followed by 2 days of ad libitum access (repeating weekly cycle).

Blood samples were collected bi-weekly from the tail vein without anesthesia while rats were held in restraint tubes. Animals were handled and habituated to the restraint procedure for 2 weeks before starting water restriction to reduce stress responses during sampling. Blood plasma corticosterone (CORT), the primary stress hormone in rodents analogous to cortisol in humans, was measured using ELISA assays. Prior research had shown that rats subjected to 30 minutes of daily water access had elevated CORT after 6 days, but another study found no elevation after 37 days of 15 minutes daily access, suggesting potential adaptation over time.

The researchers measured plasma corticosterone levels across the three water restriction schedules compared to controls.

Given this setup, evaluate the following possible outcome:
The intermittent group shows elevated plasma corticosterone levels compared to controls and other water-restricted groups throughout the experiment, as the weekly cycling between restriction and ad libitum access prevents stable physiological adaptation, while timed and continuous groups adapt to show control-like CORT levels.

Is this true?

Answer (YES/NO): YES